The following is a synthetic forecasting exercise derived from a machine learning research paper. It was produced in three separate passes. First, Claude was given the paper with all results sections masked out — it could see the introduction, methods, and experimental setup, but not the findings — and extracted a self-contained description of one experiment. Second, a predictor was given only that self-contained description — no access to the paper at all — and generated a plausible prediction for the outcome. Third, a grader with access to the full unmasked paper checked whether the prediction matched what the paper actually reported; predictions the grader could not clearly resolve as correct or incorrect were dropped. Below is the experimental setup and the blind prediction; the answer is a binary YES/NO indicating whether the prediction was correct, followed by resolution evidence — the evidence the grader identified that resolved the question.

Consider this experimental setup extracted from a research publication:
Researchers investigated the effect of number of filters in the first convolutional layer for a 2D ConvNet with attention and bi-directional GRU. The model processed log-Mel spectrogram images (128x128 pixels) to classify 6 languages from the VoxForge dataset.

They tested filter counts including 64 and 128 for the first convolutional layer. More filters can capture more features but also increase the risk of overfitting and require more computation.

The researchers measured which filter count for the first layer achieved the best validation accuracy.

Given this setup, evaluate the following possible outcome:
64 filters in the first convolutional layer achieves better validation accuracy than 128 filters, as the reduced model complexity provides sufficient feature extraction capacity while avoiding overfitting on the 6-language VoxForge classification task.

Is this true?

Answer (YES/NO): YES